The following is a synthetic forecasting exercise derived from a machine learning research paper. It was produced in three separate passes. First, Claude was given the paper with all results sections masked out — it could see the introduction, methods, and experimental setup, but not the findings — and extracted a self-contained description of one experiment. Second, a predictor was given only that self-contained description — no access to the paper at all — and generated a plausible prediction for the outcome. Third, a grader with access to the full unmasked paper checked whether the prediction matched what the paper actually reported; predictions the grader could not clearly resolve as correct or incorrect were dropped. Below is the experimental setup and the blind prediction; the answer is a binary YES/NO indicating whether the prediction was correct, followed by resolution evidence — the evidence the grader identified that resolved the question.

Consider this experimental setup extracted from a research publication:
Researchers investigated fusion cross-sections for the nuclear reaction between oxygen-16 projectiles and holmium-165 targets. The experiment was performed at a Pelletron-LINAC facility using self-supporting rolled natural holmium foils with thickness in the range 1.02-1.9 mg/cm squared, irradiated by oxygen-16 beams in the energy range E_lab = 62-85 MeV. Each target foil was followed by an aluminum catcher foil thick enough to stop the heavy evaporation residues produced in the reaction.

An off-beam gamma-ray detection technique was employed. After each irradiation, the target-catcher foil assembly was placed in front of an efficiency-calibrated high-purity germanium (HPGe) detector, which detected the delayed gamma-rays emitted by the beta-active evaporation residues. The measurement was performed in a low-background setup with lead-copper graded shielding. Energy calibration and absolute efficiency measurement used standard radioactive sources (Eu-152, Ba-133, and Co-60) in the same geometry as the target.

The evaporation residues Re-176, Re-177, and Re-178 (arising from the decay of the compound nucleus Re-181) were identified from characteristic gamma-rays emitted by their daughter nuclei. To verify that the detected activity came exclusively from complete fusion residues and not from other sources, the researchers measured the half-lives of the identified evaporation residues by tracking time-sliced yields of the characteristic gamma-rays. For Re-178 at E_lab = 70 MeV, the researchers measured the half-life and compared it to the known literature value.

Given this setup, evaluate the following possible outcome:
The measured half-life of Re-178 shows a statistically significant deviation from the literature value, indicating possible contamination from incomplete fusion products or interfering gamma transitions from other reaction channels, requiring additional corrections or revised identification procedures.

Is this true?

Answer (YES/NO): NO